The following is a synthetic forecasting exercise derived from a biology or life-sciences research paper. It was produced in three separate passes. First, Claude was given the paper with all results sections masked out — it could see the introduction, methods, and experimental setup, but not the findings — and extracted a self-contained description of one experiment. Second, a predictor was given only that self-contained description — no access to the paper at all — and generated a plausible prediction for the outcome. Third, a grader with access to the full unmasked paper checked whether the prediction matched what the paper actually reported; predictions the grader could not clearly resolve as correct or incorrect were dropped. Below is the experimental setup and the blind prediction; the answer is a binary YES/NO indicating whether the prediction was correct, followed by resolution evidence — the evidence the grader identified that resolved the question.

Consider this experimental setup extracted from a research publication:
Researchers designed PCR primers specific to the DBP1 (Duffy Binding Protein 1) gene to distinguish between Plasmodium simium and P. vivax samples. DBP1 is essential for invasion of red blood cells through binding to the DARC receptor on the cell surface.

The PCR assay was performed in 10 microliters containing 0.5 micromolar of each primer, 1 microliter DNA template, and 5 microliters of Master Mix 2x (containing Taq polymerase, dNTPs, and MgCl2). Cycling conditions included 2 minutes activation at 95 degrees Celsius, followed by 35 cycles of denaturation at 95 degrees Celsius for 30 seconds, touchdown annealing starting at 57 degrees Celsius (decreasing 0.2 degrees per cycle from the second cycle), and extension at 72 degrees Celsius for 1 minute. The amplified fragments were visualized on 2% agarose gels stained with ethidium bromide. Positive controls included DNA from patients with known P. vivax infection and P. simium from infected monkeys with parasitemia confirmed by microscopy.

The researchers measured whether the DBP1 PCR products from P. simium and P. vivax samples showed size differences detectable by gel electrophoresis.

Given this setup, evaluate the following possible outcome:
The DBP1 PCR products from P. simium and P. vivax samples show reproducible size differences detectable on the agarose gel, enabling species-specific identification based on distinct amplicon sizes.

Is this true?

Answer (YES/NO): YES